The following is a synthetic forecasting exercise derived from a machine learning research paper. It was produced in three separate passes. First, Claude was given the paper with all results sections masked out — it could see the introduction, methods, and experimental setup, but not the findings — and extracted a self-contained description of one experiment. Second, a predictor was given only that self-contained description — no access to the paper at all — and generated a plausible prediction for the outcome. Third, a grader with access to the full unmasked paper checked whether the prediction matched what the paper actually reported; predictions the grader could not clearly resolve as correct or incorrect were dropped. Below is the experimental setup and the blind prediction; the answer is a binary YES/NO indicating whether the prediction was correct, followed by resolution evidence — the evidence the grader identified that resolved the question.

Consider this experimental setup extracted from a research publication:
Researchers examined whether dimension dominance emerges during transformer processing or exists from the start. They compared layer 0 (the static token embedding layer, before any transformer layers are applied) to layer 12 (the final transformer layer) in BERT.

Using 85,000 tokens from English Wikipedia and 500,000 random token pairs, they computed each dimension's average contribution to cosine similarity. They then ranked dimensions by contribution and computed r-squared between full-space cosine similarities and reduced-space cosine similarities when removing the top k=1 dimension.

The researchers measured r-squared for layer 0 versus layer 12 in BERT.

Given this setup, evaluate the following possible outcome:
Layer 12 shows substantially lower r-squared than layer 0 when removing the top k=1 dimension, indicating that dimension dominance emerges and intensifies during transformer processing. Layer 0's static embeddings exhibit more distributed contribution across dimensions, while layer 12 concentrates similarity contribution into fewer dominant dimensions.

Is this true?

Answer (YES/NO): YES